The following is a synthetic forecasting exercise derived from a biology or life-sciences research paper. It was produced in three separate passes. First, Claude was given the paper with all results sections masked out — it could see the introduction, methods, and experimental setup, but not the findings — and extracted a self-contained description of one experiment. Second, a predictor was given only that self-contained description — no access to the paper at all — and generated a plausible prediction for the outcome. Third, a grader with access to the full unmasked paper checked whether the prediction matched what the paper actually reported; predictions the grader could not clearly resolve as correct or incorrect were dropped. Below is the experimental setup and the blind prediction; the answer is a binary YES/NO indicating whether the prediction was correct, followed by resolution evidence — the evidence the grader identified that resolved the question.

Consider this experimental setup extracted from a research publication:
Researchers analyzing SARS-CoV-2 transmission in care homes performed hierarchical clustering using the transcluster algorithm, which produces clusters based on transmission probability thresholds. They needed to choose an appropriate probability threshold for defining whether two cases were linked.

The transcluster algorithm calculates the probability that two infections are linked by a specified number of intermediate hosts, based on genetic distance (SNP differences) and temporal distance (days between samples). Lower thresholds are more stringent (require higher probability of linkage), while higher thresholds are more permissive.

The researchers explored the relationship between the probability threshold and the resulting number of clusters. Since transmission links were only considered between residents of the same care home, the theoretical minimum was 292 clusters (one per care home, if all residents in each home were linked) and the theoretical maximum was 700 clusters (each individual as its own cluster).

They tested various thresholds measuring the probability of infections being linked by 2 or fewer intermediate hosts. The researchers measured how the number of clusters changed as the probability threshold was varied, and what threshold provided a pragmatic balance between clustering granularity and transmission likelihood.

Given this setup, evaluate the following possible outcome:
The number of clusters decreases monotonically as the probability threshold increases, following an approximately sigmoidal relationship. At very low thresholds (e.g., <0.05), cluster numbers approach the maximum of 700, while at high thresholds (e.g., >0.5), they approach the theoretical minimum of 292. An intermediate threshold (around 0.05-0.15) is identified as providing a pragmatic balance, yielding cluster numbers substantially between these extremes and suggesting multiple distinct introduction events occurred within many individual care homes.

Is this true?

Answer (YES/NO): NO